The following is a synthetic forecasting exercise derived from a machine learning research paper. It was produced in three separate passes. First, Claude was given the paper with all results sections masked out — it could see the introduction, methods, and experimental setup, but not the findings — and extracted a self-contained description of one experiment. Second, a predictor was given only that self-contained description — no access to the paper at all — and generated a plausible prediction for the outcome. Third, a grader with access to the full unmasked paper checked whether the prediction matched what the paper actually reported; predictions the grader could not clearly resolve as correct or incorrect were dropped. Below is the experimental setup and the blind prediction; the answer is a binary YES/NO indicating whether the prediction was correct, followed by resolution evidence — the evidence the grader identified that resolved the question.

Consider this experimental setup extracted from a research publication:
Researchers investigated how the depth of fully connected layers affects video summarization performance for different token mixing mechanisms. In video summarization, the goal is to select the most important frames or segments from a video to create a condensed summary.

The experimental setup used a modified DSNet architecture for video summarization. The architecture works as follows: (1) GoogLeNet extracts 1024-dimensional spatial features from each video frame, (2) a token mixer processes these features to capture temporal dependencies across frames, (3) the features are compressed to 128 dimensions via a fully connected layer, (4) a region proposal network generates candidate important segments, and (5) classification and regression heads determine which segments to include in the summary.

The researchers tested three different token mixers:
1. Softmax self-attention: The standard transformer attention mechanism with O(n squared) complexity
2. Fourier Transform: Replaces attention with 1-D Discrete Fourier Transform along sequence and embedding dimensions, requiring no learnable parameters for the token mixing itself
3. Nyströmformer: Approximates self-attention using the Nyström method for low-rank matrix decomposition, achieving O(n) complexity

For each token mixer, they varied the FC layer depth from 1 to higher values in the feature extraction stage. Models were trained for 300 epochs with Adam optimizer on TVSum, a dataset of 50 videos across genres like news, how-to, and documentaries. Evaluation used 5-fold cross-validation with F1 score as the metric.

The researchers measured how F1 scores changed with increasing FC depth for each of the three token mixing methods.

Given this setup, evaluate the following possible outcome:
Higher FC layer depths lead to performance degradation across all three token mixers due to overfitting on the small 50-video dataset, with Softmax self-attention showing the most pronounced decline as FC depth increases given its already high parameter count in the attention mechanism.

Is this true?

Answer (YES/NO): NO